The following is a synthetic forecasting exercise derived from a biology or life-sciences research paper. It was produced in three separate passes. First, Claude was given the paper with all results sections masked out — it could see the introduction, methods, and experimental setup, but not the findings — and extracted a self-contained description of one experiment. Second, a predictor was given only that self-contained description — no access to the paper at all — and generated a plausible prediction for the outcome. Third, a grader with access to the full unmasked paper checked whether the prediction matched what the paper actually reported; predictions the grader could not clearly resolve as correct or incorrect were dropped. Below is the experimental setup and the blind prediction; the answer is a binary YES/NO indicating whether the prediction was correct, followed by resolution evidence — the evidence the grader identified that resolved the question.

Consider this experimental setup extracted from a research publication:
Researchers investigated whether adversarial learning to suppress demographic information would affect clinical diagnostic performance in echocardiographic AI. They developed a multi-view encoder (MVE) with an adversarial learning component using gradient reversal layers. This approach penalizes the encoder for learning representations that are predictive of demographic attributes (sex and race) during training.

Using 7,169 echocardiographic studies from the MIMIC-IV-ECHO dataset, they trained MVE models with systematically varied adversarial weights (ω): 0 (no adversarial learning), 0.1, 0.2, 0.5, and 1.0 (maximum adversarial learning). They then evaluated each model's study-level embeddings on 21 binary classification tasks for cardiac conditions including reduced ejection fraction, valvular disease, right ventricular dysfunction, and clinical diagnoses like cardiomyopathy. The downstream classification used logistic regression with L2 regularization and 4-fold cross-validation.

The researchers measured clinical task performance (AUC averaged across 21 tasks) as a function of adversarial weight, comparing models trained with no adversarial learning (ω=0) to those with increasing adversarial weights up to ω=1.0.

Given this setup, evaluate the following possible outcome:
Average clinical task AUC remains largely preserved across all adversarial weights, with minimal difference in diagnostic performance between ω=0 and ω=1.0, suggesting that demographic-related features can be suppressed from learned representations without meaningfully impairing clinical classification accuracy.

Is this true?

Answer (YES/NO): NO